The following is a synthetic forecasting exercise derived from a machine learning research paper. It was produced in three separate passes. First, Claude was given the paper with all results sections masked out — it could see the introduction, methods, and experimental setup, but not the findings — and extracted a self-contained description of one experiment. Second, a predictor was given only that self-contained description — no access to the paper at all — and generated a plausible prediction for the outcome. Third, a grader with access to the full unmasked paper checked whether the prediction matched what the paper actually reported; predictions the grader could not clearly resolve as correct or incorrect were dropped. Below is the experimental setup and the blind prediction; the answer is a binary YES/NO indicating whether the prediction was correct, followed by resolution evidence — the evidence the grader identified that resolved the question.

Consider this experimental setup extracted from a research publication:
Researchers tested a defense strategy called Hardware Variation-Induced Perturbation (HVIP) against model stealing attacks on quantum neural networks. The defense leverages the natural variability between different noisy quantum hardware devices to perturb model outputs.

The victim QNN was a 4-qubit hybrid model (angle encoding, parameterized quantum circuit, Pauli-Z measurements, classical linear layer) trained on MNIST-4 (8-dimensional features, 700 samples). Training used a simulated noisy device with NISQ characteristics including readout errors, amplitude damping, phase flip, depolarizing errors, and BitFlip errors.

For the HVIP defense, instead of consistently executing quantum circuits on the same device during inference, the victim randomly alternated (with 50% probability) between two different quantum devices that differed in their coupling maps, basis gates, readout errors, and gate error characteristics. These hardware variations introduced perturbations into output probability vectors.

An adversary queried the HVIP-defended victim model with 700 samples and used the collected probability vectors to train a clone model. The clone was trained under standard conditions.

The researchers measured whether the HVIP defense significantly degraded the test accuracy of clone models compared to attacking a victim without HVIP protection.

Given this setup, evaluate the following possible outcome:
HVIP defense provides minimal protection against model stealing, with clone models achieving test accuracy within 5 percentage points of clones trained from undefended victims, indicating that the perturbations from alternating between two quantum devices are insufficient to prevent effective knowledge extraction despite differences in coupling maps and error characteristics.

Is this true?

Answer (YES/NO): YES